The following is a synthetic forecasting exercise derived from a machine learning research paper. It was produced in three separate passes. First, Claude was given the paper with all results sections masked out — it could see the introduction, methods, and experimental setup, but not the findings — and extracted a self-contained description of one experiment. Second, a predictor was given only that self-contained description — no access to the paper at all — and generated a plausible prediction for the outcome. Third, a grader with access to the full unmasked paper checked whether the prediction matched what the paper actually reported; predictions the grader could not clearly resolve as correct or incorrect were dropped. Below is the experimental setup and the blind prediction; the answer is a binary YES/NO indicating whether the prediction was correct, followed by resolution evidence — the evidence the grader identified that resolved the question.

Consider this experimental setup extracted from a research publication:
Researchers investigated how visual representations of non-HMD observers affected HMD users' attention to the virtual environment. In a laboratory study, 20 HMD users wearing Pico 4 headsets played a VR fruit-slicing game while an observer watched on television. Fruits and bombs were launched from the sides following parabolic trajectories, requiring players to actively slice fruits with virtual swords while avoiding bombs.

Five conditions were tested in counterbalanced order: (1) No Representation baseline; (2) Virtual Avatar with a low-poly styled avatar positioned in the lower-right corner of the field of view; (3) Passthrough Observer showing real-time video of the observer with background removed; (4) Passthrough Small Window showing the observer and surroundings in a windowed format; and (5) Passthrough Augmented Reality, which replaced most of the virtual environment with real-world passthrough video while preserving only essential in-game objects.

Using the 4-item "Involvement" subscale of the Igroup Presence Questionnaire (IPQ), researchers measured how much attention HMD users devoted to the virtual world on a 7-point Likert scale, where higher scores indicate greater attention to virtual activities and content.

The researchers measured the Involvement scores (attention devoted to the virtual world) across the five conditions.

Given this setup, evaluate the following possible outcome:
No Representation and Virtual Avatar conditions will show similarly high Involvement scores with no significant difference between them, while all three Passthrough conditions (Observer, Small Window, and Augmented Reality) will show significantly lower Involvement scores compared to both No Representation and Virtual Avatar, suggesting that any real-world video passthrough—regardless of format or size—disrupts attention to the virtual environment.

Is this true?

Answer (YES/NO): NO